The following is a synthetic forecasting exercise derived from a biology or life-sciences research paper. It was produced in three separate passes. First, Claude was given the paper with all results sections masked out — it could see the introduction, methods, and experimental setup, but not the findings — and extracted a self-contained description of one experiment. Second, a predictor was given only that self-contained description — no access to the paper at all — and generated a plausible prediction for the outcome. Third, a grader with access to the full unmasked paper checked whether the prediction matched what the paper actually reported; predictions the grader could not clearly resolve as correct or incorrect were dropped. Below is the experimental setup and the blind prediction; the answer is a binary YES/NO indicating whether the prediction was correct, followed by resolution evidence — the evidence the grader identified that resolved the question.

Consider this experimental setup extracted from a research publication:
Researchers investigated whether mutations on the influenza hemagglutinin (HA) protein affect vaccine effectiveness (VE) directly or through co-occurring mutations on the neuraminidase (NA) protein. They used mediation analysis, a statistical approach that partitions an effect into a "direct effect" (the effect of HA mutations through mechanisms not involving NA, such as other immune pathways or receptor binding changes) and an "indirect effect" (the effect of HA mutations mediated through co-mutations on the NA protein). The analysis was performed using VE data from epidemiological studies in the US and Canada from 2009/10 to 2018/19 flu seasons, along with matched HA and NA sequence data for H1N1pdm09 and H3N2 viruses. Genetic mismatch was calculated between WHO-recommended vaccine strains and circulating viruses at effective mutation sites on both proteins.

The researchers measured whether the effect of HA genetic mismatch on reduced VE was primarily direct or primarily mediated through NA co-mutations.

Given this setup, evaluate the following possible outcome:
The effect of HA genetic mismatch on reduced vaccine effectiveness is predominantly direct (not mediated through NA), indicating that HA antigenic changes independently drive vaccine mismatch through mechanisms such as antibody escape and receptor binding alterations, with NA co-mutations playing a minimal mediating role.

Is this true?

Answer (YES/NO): NO